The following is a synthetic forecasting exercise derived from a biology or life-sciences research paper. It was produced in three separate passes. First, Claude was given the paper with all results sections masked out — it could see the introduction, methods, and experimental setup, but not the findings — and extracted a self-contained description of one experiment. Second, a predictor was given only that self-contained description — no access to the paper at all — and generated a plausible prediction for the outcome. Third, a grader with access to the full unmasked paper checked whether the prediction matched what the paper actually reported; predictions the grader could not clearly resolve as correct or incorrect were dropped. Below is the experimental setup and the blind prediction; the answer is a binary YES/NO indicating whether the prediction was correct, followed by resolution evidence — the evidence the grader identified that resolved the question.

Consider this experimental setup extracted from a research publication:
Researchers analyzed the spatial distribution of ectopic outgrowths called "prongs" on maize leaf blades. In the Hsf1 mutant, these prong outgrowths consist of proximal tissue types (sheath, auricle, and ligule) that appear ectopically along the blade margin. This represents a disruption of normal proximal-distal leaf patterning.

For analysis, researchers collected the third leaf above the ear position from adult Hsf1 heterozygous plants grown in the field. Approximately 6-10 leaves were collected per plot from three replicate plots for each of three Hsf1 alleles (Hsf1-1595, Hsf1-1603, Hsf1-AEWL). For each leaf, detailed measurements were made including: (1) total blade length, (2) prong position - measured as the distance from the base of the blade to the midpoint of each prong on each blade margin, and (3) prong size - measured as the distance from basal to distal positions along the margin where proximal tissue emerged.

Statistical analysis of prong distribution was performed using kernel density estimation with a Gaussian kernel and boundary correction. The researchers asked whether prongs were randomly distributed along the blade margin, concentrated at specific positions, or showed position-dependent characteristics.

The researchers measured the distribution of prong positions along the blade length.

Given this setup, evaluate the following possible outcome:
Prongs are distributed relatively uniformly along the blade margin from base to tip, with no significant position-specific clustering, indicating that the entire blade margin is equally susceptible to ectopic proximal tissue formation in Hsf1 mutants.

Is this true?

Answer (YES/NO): NO